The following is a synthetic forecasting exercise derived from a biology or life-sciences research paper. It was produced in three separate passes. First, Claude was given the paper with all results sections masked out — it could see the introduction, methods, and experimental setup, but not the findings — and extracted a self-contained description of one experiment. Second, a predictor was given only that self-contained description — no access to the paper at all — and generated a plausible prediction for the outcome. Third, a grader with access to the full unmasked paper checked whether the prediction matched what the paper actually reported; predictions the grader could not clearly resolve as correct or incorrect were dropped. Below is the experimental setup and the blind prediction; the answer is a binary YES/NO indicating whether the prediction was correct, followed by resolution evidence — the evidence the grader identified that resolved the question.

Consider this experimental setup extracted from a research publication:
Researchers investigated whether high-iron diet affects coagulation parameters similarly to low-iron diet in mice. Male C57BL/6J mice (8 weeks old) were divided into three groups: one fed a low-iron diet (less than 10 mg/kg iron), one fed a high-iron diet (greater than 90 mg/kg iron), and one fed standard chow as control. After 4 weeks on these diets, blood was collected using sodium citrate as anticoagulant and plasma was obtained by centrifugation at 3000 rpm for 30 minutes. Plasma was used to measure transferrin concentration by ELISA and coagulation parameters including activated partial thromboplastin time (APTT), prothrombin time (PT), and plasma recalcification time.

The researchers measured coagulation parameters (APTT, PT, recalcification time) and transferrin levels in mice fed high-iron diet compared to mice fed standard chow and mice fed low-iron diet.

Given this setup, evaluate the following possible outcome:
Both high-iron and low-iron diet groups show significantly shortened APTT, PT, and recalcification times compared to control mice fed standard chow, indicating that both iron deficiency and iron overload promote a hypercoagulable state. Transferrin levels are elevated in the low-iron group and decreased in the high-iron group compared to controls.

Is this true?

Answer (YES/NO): NO